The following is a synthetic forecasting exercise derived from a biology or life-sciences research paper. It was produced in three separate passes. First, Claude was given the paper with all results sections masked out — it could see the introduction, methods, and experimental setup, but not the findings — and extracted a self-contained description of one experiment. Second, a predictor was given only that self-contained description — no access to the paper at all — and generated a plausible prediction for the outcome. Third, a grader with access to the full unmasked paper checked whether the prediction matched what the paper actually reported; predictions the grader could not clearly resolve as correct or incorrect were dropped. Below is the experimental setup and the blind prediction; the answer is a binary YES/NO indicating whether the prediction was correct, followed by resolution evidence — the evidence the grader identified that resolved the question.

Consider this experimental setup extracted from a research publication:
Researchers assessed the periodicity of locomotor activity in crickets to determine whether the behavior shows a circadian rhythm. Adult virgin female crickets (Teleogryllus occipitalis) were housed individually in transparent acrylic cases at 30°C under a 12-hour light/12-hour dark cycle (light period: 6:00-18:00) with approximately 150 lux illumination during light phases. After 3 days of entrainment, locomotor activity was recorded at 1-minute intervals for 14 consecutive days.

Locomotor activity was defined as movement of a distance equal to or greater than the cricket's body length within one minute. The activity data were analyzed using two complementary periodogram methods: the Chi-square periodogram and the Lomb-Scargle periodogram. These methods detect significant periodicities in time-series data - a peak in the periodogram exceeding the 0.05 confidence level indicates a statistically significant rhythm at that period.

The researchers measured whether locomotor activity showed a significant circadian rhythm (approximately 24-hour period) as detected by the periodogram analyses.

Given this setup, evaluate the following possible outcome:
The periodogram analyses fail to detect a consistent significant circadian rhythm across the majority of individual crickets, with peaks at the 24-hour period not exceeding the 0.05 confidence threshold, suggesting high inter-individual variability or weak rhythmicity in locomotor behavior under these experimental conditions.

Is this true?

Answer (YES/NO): NO